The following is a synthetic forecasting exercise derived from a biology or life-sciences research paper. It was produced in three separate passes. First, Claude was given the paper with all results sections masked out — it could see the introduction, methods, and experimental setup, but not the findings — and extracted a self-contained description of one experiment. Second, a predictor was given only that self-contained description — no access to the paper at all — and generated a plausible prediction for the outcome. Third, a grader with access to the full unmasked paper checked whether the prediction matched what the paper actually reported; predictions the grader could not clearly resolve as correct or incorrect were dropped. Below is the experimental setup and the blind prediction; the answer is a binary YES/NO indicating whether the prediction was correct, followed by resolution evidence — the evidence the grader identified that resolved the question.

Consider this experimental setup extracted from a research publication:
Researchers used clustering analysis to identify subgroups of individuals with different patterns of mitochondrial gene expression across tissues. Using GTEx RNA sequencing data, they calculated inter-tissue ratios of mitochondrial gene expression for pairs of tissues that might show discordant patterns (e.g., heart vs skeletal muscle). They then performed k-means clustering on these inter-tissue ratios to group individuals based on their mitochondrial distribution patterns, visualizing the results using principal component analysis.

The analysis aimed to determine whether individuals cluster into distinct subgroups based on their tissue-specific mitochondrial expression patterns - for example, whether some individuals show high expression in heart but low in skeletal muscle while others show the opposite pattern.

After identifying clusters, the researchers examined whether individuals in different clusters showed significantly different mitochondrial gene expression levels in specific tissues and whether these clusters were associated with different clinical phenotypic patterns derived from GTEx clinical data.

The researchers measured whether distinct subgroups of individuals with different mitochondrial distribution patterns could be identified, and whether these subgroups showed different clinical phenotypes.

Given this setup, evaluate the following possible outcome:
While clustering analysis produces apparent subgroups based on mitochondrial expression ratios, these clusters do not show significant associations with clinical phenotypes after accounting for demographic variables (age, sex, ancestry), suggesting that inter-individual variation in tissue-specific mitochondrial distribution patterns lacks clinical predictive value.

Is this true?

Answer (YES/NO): NO